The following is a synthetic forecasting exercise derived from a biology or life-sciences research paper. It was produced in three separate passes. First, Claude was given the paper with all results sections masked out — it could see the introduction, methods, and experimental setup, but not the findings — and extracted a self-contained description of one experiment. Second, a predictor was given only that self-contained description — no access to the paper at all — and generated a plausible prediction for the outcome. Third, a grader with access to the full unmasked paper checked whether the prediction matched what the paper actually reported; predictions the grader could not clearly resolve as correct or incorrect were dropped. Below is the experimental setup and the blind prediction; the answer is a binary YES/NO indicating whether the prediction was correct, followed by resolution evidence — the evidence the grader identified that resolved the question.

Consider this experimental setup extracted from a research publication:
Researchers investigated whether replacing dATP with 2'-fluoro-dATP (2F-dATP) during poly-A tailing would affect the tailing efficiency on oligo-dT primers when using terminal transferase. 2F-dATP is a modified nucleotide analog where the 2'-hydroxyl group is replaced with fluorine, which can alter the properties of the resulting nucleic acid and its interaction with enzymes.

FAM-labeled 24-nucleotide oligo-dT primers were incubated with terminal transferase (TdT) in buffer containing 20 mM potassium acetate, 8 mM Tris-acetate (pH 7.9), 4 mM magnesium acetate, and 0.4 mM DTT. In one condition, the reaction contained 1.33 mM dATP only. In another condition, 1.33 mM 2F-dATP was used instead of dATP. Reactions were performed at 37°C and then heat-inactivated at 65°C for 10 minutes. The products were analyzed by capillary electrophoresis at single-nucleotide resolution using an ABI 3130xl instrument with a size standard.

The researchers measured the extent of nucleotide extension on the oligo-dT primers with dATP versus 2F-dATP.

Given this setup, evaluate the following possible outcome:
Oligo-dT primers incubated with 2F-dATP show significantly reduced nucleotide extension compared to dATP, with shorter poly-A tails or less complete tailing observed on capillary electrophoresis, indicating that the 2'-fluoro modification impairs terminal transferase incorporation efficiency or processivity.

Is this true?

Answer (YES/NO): NO